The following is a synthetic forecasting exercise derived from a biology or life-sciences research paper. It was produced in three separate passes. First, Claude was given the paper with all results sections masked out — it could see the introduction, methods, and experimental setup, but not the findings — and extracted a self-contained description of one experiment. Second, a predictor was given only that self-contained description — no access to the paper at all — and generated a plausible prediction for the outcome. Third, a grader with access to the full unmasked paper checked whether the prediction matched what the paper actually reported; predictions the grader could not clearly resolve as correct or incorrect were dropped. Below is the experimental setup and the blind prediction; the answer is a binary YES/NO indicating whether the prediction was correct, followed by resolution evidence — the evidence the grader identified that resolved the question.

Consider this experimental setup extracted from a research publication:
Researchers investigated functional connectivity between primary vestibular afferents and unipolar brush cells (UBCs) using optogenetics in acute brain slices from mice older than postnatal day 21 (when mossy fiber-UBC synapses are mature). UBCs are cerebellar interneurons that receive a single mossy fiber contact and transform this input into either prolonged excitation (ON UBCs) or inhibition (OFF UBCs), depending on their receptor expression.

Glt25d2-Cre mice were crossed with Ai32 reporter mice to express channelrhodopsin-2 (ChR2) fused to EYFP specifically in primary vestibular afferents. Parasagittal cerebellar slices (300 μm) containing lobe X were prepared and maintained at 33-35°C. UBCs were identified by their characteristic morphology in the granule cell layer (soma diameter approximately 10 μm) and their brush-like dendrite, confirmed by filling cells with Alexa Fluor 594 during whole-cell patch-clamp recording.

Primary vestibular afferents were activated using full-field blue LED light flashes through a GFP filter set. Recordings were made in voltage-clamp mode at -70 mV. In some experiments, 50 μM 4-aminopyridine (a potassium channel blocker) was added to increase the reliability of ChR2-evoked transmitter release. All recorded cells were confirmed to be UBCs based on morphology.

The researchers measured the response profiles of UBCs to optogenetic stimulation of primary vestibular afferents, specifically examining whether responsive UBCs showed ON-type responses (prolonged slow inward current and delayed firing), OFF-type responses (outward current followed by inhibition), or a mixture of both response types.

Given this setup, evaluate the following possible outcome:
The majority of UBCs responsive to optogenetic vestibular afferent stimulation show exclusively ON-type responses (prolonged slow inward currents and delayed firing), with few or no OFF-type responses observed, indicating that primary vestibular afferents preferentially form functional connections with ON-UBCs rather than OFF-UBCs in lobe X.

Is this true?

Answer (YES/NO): YES